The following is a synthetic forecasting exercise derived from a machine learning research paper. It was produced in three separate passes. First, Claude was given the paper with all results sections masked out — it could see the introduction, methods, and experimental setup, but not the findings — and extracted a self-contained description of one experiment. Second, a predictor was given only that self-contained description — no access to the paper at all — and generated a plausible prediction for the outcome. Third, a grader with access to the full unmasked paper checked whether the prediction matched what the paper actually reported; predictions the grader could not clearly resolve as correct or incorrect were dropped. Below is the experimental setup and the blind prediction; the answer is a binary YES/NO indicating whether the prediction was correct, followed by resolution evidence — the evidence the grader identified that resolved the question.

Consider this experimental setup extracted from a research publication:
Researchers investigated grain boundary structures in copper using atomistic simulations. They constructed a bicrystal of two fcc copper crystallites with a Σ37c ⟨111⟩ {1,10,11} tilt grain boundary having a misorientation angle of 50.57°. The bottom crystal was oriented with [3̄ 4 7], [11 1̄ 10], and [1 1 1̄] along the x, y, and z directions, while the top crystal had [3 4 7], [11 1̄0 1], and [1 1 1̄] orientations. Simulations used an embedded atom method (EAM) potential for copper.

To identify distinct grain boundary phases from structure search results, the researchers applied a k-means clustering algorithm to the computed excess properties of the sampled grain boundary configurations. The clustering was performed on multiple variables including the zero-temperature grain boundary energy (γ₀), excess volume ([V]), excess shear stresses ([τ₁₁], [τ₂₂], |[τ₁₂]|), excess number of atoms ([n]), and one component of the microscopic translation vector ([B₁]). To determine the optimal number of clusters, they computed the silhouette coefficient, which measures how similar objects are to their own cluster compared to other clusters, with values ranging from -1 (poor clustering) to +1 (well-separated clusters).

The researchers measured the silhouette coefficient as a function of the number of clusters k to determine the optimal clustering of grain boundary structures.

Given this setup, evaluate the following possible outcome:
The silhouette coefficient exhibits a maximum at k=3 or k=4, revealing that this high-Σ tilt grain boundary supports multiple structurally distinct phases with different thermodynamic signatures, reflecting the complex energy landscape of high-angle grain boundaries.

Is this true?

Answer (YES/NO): NO